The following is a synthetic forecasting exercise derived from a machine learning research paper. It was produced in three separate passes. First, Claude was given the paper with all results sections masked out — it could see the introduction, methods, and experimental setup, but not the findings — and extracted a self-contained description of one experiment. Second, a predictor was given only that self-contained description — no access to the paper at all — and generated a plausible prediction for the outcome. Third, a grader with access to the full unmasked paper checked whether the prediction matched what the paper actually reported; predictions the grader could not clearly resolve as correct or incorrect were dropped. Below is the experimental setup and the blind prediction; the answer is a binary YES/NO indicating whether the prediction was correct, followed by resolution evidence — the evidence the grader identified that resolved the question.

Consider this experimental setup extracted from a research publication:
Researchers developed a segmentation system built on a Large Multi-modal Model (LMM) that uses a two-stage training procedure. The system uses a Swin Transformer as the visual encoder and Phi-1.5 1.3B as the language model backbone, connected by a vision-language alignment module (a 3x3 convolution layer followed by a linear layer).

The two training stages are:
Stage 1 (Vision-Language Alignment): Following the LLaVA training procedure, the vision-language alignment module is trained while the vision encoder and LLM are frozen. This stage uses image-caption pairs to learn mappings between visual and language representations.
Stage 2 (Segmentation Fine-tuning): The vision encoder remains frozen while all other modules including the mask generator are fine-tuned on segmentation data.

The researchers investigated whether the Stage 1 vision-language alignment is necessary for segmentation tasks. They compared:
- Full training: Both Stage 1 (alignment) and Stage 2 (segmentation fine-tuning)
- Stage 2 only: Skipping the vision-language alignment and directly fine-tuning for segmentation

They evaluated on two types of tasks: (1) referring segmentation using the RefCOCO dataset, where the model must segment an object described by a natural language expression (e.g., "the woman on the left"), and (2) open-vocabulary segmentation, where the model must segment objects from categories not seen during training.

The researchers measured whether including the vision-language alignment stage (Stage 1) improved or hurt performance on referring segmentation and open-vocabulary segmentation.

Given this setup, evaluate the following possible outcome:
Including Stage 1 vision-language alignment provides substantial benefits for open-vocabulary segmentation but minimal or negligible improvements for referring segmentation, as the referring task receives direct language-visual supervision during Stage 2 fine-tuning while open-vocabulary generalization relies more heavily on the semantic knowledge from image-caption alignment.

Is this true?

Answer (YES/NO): NO